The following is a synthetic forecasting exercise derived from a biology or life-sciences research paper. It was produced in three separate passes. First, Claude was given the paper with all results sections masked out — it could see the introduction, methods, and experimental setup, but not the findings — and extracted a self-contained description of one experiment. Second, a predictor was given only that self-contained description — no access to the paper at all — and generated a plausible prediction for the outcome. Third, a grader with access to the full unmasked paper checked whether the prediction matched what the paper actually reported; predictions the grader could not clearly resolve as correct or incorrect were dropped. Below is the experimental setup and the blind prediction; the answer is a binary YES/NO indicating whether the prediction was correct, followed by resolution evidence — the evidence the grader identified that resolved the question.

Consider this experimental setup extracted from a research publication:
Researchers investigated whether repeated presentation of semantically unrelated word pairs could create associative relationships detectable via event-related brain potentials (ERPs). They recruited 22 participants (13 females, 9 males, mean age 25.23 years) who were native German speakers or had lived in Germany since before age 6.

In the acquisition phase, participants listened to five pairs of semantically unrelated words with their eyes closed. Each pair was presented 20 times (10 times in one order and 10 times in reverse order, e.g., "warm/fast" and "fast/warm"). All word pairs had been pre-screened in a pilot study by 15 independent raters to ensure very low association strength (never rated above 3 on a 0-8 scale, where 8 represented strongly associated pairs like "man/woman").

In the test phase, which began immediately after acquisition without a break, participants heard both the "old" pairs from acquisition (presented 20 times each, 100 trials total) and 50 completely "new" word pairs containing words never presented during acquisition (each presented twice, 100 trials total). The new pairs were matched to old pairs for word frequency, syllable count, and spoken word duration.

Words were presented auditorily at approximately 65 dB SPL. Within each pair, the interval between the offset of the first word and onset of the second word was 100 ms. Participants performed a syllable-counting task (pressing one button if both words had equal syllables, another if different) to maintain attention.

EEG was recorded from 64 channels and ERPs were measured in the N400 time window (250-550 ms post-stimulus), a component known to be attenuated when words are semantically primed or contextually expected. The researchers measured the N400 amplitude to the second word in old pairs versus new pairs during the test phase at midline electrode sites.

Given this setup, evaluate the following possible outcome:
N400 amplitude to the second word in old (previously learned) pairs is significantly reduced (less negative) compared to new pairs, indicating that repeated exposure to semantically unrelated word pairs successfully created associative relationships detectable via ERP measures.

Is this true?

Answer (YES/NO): YES